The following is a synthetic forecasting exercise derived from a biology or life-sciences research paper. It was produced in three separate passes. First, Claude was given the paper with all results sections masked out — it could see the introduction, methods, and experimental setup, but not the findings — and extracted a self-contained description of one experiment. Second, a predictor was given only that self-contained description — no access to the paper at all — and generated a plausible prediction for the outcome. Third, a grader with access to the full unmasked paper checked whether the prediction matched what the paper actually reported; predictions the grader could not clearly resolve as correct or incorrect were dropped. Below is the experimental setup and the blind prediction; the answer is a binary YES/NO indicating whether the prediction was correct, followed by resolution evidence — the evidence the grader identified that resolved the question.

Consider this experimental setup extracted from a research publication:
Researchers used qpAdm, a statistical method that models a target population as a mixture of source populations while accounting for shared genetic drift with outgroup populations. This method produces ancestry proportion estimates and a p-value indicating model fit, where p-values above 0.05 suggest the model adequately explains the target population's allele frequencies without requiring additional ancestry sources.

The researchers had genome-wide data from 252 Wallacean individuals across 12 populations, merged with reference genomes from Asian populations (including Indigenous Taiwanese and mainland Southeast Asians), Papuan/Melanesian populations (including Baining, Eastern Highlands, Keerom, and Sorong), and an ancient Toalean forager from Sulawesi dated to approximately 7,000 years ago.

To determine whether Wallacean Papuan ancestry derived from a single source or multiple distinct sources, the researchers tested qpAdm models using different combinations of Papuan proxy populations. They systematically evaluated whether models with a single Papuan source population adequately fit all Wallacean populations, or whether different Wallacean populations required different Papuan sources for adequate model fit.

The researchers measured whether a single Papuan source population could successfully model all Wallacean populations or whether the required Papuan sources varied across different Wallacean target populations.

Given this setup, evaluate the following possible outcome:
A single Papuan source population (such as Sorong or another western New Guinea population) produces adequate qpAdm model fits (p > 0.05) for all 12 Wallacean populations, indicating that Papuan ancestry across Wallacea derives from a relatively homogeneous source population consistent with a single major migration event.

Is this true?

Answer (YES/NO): NO